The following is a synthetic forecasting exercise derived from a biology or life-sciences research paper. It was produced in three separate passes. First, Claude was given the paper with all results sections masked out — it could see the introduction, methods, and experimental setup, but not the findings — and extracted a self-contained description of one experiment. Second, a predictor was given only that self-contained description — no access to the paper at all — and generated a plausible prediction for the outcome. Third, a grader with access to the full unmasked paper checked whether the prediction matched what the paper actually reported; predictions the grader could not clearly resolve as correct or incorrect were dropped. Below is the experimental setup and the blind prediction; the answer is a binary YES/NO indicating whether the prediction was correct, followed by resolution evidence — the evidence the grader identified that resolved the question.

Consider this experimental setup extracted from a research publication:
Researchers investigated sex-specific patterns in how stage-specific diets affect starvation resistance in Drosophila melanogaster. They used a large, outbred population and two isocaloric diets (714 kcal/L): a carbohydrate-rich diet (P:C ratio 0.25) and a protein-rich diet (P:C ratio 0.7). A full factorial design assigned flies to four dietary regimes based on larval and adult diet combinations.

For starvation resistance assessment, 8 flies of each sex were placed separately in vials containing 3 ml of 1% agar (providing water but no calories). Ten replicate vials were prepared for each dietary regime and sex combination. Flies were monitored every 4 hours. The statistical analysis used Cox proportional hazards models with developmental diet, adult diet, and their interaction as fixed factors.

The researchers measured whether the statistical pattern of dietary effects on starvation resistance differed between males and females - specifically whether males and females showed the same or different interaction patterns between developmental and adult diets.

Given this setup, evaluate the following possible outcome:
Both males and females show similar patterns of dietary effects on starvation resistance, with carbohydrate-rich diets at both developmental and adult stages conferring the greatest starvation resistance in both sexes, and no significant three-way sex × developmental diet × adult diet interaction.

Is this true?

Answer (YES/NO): NO